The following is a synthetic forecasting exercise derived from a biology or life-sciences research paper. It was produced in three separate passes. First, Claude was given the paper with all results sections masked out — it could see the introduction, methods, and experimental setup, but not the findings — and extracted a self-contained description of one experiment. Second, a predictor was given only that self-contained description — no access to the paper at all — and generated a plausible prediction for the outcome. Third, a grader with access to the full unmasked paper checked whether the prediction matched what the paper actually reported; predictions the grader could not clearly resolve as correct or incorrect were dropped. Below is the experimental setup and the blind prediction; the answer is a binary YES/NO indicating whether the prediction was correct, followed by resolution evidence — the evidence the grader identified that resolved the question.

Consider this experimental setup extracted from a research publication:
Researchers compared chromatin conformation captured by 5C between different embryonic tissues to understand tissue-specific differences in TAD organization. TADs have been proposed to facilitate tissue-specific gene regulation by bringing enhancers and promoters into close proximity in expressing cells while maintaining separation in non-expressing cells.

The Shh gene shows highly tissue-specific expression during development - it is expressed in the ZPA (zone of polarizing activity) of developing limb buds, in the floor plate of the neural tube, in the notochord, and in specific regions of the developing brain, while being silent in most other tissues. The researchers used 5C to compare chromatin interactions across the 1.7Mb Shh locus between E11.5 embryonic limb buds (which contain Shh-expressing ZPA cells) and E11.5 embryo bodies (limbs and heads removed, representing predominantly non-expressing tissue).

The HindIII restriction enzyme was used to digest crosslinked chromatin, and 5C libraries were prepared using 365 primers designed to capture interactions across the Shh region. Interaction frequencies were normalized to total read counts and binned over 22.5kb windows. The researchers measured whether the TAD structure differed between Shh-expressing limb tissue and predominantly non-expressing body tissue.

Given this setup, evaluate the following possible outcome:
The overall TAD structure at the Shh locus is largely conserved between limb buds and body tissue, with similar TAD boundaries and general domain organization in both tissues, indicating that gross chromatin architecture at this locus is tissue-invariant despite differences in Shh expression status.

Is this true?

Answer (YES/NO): YES